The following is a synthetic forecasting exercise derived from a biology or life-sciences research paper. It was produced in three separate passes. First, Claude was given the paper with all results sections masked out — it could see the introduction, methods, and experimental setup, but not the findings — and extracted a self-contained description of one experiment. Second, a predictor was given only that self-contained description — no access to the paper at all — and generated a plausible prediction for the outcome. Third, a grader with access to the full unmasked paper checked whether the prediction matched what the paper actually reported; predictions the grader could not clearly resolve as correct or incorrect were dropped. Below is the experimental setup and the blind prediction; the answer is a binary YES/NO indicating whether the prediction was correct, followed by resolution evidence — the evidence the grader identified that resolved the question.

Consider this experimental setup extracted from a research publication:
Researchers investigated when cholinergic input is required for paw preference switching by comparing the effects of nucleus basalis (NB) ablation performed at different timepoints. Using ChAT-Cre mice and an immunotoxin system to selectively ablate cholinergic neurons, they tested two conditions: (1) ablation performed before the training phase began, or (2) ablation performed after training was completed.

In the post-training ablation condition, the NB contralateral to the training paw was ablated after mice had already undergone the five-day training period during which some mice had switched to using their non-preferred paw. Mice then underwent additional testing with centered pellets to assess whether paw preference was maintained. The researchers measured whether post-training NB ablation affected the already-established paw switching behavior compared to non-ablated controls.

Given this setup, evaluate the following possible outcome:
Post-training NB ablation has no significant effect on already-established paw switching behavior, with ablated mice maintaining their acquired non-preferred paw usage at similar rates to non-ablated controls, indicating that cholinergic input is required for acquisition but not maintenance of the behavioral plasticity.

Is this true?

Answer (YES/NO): YES